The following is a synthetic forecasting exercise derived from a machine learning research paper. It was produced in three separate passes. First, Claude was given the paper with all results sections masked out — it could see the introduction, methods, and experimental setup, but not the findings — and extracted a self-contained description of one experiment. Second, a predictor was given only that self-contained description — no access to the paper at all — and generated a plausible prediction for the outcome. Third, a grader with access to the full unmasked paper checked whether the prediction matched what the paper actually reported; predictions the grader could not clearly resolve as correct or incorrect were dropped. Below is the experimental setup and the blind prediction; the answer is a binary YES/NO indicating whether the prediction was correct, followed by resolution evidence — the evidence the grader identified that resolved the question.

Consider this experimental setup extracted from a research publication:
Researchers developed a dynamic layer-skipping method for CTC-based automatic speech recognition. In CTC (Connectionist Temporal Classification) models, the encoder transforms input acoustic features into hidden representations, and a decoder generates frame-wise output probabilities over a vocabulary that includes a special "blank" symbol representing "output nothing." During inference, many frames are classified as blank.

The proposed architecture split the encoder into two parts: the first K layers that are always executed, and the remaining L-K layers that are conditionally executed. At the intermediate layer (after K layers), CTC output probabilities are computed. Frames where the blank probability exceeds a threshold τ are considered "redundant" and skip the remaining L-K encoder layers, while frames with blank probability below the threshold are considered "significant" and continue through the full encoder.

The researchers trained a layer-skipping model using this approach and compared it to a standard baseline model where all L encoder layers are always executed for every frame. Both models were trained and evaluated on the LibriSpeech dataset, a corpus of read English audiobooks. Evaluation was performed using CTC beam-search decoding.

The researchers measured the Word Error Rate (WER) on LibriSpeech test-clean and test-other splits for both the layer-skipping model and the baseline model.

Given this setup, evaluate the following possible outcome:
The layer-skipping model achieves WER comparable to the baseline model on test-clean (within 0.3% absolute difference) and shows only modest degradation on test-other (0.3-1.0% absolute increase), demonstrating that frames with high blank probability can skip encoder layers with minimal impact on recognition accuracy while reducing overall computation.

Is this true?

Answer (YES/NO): NO